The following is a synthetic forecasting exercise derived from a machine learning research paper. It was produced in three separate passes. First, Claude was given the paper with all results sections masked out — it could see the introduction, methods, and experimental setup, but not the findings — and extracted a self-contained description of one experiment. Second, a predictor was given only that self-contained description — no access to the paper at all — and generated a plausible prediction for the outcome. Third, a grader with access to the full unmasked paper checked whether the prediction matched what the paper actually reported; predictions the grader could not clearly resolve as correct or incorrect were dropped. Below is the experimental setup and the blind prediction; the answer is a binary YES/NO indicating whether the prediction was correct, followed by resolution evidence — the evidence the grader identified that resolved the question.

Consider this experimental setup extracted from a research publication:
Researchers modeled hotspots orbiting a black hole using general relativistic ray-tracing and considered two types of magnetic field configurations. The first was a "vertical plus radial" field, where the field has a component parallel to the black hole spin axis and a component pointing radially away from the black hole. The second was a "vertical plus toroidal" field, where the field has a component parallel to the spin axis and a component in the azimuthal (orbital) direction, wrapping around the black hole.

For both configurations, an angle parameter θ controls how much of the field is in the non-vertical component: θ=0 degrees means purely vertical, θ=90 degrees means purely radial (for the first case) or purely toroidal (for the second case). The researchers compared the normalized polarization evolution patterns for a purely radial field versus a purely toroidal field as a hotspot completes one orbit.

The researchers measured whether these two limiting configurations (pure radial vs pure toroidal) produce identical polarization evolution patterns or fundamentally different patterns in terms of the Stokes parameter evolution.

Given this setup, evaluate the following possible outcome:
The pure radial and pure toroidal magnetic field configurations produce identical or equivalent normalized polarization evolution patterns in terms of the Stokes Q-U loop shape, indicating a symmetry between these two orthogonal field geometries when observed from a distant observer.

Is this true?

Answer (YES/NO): YES